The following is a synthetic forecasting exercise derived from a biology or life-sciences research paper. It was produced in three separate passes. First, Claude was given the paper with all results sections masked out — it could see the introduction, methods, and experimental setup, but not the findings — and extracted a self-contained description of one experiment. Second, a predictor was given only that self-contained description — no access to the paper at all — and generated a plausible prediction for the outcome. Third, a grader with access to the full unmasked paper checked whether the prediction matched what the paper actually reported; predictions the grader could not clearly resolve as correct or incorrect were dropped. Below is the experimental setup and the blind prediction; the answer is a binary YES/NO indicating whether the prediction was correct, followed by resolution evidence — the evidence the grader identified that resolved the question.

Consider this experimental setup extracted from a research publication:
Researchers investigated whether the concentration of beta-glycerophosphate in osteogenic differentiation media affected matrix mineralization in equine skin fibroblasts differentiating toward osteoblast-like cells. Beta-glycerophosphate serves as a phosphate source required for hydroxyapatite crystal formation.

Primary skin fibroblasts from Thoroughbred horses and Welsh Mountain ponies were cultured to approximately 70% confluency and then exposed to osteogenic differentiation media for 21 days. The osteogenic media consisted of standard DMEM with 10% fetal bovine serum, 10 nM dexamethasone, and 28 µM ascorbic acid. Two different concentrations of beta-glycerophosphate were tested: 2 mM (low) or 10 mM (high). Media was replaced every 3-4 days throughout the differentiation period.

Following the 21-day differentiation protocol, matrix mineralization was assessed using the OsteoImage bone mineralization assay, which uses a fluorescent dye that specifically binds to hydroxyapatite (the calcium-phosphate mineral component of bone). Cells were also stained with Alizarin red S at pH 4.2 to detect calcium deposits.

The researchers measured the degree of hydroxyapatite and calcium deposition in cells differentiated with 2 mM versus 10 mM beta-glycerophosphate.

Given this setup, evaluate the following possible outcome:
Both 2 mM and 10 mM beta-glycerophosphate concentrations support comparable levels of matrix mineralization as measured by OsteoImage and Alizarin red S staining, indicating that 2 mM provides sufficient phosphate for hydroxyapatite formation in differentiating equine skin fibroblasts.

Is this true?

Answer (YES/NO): YES